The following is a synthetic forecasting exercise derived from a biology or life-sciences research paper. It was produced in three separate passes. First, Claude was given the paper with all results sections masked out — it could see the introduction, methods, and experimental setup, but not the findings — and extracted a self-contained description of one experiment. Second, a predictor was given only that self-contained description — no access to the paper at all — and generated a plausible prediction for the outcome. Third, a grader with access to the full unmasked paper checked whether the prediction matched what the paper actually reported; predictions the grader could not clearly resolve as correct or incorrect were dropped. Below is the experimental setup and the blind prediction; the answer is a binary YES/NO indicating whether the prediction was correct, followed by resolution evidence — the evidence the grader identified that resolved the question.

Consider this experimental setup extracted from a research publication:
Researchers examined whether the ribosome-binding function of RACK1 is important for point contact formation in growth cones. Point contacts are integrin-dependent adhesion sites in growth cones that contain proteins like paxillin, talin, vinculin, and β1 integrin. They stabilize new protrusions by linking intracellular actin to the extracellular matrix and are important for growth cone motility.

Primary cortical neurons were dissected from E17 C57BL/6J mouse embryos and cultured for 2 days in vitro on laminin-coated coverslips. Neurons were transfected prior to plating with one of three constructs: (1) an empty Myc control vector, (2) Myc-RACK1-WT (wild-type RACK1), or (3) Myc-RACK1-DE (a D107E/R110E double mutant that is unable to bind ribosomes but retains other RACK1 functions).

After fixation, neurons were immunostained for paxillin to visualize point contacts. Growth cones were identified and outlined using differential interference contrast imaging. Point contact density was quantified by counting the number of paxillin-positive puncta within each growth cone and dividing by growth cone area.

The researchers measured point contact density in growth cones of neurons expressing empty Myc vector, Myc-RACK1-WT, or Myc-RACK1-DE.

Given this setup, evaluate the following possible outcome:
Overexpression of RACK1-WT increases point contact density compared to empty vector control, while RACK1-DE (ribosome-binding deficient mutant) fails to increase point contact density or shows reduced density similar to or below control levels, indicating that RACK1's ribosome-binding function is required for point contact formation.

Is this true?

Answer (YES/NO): NO